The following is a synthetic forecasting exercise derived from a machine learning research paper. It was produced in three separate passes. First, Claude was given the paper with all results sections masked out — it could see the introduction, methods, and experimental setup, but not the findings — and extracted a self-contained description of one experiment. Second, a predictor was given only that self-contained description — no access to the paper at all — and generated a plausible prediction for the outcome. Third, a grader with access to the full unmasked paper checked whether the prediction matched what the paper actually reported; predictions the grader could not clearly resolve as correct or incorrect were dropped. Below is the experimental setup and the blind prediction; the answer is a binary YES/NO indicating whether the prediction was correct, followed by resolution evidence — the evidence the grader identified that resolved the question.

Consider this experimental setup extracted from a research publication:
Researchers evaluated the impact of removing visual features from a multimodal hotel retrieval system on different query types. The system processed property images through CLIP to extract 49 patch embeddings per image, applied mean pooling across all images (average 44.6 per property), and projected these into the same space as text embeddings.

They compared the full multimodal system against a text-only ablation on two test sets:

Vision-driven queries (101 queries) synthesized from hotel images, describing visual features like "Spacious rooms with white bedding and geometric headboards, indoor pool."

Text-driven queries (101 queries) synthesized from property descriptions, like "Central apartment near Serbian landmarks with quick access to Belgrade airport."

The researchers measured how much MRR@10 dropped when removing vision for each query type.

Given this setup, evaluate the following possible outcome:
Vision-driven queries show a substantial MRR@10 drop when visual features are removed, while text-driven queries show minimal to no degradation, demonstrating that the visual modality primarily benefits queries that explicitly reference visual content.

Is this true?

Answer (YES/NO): YES